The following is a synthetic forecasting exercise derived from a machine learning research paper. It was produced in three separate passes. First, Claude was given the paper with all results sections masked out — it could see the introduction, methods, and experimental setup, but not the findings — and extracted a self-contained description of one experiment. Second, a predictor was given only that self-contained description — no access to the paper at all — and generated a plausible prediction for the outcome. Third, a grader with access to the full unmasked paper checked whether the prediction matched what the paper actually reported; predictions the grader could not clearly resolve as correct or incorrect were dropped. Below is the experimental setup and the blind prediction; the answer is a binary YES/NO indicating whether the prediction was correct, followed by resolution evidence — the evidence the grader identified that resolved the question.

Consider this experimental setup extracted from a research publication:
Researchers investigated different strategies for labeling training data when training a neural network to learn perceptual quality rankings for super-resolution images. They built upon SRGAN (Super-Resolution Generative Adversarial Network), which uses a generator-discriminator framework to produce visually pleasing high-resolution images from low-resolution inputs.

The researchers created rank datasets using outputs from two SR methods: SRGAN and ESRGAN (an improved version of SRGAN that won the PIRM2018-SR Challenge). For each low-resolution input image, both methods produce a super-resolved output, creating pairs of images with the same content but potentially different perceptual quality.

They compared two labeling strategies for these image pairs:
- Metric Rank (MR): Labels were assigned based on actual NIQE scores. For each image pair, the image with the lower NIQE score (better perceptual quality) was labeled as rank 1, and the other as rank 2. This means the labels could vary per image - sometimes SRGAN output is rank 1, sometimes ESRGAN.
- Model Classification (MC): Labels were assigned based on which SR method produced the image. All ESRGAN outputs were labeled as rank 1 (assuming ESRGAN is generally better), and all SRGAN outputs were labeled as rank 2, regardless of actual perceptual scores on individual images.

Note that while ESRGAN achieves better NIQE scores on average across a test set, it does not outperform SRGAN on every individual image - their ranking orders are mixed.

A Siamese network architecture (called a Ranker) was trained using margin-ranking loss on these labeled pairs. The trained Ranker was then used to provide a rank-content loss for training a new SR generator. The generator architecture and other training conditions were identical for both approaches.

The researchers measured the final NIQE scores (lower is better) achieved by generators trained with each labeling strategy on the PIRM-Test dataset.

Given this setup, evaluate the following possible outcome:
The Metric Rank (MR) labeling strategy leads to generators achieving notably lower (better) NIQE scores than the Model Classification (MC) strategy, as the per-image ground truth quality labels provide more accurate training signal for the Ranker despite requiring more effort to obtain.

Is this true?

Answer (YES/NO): YES